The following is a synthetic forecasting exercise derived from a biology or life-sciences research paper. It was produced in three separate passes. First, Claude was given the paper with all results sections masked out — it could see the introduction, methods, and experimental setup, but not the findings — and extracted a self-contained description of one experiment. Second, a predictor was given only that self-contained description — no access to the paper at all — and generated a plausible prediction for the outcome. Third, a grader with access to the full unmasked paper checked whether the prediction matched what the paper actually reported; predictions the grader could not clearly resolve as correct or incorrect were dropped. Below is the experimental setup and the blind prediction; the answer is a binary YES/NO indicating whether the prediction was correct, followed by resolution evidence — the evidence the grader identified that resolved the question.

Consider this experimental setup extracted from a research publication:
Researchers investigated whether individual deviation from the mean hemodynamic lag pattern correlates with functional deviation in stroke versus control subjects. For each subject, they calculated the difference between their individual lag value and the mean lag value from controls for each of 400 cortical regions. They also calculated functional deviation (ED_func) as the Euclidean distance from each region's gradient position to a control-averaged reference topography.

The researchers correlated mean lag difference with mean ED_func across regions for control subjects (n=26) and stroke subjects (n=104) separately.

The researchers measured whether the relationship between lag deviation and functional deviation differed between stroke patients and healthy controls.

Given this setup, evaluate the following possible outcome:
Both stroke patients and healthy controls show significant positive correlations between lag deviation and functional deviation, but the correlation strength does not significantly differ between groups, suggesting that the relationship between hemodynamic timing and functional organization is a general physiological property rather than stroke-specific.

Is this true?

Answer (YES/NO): NO